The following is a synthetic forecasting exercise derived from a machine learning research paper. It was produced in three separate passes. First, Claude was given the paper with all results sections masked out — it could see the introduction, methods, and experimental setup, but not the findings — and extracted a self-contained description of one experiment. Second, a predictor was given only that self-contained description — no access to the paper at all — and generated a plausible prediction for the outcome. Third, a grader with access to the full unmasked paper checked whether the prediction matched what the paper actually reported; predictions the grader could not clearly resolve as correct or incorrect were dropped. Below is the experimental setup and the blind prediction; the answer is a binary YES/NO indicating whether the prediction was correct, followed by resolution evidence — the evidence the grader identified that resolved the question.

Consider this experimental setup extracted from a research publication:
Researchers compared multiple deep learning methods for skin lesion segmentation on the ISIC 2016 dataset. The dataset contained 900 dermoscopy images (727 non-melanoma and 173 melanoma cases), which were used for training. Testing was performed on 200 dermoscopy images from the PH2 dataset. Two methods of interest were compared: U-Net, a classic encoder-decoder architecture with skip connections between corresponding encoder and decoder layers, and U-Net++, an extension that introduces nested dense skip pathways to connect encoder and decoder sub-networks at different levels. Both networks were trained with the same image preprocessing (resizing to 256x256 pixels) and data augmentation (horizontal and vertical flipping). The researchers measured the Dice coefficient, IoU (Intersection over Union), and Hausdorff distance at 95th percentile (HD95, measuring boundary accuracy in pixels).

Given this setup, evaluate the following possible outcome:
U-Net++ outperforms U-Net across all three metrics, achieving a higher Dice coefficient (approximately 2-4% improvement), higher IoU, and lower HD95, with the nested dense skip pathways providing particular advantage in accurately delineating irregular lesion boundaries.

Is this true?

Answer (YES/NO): NO